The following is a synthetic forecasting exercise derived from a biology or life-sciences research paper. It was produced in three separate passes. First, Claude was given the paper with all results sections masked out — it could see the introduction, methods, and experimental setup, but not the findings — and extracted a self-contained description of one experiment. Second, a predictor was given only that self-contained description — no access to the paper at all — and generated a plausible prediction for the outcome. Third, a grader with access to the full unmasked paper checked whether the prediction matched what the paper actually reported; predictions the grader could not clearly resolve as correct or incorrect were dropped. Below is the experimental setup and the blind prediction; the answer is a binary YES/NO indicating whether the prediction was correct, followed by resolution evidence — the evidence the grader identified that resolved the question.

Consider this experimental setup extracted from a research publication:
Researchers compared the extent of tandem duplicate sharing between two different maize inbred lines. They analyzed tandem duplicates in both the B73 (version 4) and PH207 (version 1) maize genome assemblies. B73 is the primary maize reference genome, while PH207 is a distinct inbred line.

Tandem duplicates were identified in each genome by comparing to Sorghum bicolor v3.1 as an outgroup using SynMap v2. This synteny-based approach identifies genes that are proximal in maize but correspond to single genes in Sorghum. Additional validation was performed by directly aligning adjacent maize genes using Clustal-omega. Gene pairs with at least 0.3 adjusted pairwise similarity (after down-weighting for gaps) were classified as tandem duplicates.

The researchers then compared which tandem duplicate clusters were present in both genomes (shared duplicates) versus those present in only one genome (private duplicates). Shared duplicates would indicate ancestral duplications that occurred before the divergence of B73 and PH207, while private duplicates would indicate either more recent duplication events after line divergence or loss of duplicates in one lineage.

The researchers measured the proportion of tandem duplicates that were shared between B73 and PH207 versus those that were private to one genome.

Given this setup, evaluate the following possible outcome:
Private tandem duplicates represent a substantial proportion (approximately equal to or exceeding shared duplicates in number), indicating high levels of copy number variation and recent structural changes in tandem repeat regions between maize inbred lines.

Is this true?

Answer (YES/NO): YES